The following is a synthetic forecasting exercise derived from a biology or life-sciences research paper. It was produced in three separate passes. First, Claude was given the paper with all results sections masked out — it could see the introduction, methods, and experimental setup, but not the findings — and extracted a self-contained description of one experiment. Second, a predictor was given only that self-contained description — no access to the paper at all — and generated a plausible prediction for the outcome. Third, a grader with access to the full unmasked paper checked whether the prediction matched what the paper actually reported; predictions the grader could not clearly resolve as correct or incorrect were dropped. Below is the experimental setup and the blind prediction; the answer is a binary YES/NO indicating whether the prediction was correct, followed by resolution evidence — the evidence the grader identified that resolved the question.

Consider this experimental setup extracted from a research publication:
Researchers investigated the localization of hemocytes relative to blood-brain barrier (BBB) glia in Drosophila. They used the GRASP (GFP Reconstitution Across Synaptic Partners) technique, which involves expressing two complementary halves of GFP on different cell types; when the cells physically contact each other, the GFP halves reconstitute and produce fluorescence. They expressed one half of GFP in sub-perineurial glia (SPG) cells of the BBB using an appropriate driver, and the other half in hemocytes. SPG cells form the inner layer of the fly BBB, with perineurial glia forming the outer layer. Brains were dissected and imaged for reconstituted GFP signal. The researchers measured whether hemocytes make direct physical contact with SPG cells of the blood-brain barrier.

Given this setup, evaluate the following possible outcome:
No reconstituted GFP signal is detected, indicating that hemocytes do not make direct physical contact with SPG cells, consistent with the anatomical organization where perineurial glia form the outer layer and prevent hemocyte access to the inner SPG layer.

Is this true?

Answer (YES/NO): NO